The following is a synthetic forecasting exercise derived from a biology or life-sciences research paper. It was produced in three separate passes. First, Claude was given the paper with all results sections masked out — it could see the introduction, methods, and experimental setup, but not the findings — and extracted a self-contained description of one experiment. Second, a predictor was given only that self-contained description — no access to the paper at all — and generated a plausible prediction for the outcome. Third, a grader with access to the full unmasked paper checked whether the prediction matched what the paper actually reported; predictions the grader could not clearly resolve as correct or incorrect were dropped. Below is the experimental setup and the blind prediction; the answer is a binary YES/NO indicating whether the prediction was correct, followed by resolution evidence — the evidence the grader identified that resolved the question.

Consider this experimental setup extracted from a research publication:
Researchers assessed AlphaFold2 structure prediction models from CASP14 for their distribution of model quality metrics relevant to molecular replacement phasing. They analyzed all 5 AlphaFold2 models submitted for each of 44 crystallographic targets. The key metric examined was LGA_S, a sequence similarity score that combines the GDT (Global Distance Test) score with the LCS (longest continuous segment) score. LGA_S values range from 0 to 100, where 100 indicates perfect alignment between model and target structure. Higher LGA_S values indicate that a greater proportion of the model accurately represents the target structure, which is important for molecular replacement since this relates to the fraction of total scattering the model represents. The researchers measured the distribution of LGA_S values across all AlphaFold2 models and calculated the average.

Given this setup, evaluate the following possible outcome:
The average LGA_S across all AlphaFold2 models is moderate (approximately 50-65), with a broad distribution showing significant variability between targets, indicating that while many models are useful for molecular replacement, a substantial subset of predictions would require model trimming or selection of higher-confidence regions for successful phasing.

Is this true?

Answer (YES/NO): NO